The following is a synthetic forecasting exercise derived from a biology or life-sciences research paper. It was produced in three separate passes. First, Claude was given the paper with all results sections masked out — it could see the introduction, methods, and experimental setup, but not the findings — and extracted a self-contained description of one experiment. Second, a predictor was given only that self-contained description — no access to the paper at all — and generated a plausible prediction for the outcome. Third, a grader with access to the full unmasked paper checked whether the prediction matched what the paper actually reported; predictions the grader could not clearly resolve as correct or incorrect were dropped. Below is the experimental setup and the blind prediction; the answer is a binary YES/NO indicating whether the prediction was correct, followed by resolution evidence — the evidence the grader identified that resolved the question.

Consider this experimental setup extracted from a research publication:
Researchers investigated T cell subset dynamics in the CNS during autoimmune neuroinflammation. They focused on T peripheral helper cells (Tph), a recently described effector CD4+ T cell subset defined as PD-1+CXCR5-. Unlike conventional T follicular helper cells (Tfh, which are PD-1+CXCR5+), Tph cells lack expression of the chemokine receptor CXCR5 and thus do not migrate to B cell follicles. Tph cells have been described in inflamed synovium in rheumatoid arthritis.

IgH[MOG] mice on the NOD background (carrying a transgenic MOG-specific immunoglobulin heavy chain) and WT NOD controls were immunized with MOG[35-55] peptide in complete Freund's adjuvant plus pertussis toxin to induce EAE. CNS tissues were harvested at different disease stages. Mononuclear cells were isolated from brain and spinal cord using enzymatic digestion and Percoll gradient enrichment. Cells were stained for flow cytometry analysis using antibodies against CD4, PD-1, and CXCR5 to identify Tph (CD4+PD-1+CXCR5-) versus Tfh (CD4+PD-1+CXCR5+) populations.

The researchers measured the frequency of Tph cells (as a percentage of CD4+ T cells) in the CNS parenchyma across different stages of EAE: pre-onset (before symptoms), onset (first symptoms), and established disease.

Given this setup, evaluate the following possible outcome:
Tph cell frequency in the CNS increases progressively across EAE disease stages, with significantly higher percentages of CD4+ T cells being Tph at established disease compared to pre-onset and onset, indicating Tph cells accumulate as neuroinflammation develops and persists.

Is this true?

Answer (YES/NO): NO